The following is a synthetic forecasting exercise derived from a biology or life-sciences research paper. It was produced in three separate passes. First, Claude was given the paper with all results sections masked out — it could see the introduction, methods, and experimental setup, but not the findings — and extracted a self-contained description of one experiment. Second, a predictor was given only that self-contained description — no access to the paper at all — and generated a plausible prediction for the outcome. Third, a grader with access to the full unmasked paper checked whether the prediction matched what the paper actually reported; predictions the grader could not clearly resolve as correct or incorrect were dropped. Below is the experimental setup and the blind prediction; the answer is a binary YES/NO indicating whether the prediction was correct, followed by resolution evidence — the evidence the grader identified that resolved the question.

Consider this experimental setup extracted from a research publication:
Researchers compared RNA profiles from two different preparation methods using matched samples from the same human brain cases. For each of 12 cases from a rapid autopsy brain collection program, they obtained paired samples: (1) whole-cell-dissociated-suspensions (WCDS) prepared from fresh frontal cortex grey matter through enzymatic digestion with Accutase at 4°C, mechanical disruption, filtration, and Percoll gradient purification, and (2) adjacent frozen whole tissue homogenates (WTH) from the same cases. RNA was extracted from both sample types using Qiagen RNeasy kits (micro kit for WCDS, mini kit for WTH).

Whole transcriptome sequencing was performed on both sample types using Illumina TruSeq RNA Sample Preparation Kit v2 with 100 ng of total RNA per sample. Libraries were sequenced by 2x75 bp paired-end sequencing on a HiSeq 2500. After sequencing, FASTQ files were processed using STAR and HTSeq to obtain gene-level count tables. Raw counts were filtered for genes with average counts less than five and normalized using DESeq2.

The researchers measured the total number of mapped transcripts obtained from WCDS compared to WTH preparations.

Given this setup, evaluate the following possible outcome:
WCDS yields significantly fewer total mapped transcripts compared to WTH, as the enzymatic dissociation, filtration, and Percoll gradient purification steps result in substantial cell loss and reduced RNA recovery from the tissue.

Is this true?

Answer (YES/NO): NO